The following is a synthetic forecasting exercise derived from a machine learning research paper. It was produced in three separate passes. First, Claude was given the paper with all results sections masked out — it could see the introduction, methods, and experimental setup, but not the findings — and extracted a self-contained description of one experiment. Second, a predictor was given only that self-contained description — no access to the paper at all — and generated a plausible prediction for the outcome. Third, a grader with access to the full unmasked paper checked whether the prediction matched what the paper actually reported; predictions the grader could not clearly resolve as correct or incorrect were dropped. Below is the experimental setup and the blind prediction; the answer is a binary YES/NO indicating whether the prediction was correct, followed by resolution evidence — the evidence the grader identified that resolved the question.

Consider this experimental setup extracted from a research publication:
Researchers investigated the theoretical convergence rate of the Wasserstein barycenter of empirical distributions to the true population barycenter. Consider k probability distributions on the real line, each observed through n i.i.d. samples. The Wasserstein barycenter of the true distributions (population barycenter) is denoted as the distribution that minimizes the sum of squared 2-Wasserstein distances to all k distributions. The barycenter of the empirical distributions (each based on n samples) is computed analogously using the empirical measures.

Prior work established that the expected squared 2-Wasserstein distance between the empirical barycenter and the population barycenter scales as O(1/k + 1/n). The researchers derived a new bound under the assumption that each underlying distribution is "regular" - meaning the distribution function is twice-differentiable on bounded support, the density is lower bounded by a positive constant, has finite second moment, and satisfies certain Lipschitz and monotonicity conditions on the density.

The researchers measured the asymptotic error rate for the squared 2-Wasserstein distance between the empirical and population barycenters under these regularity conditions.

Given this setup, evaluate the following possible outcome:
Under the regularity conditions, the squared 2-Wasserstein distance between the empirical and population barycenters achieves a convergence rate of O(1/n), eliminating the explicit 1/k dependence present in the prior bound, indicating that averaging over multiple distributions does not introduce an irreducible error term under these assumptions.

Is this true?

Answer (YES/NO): NO